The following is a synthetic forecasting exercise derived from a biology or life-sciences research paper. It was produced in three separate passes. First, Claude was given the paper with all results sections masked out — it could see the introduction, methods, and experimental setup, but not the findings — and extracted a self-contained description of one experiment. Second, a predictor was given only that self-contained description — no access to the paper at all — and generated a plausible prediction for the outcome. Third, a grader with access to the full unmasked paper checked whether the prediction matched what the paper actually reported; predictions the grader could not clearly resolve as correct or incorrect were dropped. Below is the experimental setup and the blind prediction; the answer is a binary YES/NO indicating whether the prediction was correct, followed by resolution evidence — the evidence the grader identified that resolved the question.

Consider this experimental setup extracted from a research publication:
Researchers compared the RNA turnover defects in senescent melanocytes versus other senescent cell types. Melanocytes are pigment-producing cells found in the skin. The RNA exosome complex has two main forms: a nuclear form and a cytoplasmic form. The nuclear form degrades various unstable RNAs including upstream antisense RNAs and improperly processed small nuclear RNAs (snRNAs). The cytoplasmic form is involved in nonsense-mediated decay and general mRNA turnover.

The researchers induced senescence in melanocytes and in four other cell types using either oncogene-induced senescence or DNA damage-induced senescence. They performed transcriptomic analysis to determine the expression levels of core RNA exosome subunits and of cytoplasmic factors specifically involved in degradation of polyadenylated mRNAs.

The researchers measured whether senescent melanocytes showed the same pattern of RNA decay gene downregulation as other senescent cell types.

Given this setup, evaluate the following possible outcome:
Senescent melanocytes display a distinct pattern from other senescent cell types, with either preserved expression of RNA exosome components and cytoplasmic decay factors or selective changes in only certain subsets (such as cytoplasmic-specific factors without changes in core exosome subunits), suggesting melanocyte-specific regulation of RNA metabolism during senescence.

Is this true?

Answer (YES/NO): YES